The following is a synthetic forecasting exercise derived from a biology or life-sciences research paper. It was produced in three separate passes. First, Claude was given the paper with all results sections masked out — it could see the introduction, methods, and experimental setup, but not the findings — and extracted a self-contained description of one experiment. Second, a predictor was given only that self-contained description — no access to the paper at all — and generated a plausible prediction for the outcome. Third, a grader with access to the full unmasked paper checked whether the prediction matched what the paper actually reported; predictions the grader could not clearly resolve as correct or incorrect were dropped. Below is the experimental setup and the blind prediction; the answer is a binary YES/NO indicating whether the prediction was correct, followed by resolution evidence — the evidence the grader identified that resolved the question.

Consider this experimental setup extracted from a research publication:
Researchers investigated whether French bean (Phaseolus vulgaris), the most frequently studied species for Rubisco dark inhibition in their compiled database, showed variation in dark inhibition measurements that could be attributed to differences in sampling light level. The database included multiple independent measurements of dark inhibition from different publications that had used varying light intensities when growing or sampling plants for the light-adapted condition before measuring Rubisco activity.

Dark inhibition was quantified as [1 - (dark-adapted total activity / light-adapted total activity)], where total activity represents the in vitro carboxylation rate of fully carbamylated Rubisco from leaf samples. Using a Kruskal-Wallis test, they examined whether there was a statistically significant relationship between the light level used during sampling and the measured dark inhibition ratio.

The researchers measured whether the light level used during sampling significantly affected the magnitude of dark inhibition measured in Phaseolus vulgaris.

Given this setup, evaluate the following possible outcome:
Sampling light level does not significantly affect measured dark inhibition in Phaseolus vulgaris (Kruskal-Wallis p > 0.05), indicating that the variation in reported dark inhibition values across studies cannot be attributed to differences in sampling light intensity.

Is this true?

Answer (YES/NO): NO